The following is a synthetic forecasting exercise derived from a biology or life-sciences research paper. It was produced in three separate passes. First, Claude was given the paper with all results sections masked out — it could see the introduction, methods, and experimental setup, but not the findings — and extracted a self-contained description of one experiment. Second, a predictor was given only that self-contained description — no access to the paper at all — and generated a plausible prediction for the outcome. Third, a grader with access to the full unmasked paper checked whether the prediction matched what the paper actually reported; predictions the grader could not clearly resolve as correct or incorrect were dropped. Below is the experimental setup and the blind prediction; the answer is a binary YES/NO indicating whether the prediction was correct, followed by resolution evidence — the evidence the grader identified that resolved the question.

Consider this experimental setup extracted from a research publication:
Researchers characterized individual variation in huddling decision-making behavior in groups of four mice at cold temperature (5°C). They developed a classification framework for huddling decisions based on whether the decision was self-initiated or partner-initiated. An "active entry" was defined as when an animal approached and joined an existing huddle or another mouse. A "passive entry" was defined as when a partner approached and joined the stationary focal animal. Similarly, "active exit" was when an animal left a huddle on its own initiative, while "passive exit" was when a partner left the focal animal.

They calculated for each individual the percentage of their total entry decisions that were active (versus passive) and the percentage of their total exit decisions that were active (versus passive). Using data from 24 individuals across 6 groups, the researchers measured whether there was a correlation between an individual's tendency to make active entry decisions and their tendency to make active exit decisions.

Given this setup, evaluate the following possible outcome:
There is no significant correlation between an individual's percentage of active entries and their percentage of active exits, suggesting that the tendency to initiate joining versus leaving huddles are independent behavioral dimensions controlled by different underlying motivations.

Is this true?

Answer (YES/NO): NO